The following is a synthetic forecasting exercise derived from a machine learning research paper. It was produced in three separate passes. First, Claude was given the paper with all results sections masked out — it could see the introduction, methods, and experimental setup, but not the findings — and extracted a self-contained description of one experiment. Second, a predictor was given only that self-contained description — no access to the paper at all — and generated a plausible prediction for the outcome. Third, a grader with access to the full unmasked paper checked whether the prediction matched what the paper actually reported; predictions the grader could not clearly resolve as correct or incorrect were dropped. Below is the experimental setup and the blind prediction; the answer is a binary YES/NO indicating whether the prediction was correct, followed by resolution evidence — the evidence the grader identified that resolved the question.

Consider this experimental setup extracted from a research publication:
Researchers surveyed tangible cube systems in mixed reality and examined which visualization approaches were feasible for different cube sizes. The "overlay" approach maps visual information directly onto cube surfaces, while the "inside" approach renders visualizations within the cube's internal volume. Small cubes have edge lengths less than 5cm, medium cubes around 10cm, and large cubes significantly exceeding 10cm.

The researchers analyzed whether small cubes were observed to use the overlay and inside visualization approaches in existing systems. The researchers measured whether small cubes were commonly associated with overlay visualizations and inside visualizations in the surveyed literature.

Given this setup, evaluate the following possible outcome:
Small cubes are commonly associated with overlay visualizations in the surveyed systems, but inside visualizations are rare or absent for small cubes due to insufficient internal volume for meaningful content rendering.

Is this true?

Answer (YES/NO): NO